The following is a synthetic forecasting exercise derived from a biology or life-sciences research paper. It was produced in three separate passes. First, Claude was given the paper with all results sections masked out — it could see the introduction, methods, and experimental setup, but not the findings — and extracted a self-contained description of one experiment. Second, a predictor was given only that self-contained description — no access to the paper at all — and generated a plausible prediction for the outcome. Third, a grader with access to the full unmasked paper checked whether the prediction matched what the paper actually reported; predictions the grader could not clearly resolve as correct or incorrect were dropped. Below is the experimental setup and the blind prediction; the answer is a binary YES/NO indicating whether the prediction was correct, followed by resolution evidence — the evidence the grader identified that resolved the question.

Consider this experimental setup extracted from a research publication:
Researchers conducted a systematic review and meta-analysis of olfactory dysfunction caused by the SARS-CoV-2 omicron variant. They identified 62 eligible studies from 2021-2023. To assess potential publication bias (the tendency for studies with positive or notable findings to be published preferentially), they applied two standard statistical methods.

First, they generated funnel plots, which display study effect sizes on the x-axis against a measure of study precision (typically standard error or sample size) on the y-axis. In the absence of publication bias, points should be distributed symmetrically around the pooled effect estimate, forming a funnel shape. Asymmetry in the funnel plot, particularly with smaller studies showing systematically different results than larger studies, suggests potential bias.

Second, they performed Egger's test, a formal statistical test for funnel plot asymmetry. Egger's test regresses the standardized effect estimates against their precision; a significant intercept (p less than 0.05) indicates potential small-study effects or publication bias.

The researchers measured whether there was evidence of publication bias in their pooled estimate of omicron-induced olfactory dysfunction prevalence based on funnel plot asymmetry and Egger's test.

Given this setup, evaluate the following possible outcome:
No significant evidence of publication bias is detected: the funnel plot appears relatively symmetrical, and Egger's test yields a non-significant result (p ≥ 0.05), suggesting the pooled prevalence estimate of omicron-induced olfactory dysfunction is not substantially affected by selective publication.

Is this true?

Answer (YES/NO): YES